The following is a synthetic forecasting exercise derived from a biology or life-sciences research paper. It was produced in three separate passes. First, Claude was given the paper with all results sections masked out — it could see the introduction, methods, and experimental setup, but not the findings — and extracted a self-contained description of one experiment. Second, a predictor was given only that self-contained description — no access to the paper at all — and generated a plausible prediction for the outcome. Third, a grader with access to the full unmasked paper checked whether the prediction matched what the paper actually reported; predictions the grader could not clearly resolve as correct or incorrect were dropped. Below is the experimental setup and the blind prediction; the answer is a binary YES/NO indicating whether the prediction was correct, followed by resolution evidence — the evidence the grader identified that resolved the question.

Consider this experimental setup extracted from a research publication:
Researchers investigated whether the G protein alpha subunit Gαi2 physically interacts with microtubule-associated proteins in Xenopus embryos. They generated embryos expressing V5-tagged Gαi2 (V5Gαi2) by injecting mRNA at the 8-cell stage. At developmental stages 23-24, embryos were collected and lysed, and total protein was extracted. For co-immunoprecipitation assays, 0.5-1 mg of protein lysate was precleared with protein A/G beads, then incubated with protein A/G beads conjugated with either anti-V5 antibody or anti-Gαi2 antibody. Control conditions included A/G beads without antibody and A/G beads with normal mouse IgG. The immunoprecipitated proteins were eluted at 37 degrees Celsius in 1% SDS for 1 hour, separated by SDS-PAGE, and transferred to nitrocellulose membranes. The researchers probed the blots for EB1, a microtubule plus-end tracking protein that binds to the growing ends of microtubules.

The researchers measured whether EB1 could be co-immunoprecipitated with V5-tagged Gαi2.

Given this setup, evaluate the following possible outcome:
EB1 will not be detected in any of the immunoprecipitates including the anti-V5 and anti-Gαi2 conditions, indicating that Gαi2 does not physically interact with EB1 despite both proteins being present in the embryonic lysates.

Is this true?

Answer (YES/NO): NO